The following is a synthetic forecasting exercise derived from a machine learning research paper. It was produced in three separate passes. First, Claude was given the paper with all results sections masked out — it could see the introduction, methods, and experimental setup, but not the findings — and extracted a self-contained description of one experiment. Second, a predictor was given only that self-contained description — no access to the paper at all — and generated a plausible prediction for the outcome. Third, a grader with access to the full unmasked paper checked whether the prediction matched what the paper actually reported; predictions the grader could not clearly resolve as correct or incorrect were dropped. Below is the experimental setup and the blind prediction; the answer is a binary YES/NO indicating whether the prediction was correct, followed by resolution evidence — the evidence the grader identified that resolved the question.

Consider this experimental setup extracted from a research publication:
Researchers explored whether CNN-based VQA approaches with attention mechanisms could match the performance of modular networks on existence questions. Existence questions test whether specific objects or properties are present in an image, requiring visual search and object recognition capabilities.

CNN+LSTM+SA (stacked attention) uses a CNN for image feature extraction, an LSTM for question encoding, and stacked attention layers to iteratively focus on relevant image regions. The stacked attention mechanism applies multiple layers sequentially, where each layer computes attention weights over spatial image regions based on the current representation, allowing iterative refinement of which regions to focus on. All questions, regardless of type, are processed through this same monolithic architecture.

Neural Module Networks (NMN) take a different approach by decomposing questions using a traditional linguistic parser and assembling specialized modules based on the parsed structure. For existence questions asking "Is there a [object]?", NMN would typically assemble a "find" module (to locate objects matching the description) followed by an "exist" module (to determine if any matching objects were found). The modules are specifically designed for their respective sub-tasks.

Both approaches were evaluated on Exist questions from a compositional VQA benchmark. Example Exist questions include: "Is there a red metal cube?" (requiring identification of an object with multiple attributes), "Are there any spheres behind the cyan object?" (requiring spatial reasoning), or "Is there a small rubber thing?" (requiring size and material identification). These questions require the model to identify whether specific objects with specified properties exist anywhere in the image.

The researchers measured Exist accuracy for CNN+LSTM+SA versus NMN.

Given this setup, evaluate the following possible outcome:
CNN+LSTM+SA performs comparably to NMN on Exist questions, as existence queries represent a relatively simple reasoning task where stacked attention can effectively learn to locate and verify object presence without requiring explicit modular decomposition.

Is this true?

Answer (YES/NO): NO